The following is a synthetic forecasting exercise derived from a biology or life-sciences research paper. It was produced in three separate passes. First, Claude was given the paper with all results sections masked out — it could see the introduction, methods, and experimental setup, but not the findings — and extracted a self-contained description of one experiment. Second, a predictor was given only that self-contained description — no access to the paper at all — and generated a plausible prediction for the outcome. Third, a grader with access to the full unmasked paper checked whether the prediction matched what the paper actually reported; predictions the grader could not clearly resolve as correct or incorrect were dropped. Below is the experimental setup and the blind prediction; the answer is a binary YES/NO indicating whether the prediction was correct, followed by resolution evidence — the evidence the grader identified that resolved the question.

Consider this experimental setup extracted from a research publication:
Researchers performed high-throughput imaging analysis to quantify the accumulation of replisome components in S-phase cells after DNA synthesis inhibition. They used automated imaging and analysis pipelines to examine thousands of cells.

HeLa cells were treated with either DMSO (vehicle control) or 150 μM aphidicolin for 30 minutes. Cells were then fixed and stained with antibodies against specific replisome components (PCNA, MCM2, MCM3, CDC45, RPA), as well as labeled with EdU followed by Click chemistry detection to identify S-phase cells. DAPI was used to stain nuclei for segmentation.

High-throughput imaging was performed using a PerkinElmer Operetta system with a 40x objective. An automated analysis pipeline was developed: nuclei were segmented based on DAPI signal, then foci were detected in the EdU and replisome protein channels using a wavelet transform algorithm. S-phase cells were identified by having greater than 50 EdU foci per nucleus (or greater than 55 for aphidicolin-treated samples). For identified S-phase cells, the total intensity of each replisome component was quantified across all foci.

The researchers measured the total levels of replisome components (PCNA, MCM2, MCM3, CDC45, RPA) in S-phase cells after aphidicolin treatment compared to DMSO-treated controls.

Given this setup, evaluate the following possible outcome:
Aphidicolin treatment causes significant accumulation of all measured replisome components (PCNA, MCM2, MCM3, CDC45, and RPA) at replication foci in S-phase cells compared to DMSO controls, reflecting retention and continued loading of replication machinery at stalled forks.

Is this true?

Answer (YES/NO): NO